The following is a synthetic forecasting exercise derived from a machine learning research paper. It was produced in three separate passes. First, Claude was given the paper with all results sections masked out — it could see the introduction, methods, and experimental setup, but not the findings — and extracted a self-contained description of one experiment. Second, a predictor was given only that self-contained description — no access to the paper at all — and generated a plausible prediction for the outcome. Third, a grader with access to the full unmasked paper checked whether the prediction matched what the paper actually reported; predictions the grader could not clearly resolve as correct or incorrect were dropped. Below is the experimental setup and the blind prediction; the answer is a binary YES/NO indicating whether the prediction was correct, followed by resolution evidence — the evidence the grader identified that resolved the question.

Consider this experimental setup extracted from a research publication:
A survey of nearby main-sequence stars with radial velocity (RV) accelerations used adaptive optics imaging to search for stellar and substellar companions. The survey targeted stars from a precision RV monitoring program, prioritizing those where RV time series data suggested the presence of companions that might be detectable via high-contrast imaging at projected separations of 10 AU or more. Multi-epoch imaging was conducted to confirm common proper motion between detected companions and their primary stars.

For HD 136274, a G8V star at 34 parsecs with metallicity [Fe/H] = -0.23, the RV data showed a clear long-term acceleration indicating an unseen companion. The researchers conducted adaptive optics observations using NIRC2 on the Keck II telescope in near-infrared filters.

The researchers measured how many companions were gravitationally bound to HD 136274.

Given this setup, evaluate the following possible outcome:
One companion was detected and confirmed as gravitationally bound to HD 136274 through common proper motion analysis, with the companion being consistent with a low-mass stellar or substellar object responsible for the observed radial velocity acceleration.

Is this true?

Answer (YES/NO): NO